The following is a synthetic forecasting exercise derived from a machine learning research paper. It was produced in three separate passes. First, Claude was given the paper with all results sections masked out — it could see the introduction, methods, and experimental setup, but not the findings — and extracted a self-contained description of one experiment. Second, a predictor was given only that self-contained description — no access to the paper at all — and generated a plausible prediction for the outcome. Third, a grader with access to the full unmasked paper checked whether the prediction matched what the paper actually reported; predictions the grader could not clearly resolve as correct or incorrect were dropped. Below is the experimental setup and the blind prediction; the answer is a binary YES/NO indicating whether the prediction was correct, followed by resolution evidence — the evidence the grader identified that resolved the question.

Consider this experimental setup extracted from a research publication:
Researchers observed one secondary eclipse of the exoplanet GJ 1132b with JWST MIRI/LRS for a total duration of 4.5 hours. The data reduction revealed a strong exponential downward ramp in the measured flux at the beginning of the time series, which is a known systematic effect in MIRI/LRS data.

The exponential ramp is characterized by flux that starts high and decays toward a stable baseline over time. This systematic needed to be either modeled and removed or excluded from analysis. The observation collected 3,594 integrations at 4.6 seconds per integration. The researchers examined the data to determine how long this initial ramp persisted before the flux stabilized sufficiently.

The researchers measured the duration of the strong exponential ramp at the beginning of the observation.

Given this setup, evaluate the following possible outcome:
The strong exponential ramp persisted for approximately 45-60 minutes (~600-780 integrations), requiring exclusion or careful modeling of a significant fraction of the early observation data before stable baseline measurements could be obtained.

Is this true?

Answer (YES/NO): NO